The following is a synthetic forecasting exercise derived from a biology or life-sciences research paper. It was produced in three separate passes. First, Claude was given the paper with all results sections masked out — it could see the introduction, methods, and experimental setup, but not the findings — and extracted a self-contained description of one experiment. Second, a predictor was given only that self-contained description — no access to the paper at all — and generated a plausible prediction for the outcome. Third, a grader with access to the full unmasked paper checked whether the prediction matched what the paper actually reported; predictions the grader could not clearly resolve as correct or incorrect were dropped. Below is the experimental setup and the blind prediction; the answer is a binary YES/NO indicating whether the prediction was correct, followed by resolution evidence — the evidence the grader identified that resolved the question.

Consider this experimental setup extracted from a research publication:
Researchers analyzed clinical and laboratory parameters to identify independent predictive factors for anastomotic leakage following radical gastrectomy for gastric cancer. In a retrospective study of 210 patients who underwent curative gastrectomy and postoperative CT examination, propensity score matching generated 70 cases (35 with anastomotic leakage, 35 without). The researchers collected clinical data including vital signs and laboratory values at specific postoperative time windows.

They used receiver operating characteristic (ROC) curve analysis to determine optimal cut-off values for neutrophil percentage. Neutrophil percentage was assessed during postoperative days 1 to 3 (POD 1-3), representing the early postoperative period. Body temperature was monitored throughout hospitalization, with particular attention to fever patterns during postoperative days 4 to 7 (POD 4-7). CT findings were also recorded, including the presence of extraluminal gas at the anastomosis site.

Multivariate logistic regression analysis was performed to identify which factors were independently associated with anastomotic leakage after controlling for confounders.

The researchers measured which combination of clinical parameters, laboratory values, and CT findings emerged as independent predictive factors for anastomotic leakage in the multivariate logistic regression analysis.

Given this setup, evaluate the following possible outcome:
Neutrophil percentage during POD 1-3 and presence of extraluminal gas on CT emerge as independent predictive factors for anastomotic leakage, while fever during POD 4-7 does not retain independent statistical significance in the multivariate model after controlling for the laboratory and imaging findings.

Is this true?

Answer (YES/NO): NO